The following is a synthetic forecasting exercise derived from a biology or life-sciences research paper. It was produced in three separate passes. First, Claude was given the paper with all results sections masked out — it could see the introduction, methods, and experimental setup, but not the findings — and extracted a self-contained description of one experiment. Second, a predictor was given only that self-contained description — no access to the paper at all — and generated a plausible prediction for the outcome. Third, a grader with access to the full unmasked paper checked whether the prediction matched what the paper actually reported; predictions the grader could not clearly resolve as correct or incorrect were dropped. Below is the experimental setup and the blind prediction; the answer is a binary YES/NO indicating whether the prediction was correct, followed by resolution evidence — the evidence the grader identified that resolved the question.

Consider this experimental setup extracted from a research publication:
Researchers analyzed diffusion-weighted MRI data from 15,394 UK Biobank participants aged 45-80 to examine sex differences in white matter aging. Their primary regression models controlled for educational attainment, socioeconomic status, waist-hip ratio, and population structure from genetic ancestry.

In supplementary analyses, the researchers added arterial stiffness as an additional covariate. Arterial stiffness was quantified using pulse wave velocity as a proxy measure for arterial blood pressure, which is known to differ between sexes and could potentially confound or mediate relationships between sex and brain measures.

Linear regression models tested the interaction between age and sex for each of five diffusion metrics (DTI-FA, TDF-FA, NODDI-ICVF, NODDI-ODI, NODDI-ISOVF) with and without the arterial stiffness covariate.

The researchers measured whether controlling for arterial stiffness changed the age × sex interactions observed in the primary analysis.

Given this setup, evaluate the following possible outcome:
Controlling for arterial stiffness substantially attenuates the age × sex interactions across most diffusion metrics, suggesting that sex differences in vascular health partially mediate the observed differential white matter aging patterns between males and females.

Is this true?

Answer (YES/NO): NO